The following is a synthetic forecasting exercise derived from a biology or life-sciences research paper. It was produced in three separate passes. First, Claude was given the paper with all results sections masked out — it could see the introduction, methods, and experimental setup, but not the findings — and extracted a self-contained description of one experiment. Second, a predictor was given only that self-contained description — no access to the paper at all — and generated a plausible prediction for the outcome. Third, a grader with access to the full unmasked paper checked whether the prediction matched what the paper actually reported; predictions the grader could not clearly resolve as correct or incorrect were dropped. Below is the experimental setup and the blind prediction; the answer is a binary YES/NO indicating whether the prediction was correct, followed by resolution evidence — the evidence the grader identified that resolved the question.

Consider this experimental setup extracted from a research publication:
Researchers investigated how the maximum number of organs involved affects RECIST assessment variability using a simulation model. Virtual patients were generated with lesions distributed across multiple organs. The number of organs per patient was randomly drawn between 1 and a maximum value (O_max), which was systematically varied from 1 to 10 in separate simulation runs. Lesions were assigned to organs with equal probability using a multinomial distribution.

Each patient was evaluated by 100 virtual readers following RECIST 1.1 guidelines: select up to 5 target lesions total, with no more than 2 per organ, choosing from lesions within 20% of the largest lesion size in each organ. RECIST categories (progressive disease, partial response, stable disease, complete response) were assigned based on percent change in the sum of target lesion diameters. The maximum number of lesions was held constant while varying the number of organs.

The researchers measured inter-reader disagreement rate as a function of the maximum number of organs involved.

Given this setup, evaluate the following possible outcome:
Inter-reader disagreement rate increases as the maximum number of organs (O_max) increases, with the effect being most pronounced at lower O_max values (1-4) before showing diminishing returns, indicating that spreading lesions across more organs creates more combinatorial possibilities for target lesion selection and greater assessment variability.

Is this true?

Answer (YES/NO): NO